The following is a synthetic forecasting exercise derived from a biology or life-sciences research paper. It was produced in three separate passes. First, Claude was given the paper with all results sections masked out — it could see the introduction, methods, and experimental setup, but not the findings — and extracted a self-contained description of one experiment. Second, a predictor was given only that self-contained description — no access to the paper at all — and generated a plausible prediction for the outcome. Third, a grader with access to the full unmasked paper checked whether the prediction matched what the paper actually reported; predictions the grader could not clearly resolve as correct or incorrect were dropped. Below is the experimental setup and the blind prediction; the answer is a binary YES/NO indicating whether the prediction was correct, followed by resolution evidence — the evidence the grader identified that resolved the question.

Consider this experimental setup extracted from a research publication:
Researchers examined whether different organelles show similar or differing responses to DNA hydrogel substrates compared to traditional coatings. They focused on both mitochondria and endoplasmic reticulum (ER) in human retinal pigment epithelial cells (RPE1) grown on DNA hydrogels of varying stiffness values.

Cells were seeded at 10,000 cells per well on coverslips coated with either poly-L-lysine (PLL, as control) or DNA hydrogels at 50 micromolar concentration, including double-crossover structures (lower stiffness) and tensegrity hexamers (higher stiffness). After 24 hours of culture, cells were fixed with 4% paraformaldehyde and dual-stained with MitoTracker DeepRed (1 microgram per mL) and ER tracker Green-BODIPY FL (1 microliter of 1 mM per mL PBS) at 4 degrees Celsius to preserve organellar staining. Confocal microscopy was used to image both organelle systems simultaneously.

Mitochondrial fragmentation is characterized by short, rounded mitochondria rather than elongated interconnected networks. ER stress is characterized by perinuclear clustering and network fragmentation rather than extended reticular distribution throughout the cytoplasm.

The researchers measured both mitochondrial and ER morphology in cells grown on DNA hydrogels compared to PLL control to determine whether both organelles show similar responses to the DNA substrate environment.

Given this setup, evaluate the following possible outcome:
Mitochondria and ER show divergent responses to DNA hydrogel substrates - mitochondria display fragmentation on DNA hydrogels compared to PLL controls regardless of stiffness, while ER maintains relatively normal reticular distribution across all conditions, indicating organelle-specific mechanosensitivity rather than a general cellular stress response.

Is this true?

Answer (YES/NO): NO